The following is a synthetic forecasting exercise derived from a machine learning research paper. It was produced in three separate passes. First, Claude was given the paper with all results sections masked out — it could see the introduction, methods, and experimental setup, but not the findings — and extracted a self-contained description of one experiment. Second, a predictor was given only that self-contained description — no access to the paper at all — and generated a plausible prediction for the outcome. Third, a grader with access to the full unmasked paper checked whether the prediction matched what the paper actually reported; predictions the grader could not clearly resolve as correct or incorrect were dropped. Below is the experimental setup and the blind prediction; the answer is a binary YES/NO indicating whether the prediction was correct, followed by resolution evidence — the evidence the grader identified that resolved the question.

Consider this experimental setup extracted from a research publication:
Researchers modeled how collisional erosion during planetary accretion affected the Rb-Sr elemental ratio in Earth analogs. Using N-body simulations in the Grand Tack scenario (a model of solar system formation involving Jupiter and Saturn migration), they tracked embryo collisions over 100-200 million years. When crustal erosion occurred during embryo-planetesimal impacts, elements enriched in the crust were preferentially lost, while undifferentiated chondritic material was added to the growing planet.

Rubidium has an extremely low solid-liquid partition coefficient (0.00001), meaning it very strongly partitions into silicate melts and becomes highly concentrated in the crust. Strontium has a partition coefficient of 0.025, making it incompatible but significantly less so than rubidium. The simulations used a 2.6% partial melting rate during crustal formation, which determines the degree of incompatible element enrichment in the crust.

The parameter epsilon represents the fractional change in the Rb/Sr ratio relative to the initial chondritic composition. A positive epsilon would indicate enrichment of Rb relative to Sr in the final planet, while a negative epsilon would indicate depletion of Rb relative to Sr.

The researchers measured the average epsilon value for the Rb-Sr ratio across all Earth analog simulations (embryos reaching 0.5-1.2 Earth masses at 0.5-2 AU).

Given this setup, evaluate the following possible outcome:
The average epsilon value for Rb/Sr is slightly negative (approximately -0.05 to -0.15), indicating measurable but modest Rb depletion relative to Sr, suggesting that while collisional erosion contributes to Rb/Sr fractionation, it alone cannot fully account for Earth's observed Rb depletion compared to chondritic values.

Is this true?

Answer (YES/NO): NO